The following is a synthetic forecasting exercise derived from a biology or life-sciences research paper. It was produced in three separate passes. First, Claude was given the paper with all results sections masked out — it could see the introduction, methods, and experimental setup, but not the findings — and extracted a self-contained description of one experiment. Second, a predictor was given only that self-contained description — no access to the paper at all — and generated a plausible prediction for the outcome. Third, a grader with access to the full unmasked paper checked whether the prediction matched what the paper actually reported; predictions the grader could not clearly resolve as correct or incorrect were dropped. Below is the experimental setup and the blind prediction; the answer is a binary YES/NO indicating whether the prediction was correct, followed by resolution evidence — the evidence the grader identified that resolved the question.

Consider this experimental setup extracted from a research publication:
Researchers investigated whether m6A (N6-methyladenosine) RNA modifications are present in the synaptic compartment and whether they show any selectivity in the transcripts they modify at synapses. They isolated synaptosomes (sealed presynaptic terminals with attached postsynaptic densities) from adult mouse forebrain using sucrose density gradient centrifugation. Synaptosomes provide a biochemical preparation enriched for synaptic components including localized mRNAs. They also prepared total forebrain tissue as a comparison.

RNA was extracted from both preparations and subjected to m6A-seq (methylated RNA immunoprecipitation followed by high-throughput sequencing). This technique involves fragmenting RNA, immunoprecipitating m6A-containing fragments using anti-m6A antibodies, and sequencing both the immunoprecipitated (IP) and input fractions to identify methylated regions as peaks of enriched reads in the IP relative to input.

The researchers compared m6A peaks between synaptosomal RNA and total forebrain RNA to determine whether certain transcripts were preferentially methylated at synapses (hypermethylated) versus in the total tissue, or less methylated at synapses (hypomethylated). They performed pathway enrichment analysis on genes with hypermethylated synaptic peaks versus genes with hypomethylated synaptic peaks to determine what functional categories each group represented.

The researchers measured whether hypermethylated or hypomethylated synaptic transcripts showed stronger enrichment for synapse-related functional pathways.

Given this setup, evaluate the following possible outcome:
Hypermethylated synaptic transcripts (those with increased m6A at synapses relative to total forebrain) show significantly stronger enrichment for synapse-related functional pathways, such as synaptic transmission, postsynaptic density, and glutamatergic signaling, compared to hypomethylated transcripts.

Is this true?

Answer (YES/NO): YES